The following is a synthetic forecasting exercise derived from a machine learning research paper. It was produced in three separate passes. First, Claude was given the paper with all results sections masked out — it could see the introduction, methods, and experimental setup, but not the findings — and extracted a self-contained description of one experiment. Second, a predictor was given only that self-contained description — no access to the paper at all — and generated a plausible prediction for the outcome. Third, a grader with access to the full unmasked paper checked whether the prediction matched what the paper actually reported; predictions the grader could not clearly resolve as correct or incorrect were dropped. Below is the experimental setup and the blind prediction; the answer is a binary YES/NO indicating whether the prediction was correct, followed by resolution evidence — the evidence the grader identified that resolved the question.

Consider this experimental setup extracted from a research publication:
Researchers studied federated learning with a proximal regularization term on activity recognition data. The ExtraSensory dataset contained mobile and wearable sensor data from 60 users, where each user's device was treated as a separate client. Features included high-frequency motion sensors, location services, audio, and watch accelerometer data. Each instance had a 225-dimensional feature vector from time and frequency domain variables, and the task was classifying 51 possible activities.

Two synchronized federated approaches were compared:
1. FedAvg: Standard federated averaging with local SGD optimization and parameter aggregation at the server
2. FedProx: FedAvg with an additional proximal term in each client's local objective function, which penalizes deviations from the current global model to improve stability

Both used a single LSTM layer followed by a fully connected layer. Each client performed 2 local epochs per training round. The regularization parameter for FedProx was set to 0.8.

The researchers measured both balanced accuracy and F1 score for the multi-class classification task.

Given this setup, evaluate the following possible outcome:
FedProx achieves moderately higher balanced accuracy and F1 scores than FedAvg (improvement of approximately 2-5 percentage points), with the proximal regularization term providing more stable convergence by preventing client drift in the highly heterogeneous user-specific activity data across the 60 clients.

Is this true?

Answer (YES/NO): NO